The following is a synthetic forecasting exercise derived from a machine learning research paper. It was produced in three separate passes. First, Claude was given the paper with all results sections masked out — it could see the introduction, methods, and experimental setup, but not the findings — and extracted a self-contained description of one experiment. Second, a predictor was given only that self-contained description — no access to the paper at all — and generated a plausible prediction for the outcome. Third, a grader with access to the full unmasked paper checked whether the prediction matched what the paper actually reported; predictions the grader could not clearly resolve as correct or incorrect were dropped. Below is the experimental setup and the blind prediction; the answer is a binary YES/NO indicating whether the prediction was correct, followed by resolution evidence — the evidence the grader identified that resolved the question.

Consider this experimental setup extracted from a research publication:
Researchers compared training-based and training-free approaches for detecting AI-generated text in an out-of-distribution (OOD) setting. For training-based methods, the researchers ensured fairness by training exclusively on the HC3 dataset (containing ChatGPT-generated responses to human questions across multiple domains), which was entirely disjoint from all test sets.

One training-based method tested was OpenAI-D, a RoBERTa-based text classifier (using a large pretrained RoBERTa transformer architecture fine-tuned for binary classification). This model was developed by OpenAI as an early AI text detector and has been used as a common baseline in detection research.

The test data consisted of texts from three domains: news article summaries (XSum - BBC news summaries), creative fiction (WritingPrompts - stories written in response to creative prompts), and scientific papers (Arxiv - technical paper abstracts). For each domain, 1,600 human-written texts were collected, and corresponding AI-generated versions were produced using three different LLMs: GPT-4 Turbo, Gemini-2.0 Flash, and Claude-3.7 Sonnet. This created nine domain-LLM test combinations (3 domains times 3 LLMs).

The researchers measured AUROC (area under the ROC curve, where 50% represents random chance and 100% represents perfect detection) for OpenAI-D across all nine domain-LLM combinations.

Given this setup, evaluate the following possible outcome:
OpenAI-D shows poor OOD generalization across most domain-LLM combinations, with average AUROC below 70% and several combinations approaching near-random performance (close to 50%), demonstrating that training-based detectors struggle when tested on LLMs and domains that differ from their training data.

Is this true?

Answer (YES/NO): YES